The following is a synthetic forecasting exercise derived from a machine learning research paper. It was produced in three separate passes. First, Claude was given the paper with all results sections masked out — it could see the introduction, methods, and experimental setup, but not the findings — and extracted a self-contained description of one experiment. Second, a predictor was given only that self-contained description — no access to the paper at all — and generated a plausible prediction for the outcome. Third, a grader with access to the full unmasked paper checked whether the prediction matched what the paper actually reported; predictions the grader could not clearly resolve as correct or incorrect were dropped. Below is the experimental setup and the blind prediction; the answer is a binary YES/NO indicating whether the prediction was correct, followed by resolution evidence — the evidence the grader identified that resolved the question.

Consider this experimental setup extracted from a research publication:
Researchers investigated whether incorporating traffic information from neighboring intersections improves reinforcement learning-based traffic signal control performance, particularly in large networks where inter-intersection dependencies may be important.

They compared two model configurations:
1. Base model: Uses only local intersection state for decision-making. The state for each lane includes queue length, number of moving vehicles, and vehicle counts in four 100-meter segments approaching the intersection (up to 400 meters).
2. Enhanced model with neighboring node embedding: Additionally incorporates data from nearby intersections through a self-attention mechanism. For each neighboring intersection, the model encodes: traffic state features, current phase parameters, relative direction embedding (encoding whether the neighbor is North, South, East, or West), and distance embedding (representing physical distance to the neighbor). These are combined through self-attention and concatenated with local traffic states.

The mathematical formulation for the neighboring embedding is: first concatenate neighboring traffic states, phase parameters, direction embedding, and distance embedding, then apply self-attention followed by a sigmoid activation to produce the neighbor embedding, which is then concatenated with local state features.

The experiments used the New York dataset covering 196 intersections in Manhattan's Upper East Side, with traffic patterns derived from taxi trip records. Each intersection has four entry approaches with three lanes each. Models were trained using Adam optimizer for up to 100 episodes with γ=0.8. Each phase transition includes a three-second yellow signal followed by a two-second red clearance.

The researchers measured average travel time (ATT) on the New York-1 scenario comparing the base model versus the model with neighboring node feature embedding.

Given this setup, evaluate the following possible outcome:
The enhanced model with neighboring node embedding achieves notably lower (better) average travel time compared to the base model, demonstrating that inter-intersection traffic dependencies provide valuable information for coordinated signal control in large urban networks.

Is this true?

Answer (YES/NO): YES